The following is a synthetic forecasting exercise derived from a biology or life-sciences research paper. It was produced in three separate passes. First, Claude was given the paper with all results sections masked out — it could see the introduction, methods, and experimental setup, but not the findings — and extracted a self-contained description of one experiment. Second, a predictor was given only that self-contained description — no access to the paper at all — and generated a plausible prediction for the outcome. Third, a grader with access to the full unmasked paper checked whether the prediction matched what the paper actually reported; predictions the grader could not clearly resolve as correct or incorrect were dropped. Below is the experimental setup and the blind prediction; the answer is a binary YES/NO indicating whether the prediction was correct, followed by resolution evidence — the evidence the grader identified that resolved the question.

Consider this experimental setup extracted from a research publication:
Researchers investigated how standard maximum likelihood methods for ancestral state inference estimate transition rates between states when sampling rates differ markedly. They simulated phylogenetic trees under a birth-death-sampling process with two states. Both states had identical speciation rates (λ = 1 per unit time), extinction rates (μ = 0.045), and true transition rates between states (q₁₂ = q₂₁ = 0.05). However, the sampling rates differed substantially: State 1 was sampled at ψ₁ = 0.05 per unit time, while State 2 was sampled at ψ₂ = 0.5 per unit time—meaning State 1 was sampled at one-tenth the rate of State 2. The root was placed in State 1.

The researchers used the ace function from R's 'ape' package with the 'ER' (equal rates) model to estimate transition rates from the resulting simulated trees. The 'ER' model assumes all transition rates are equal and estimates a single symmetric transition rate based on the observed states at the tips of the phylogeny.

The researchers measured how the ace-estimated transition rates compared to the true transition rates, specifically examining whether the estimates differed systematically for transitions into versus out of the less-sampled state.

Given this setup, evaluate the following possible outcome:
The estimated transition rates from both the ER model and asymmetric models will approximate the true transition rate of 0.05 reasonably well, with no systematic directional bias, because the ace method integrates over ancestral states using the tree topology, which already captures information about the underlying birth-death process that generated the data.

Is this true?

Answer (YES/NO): NO